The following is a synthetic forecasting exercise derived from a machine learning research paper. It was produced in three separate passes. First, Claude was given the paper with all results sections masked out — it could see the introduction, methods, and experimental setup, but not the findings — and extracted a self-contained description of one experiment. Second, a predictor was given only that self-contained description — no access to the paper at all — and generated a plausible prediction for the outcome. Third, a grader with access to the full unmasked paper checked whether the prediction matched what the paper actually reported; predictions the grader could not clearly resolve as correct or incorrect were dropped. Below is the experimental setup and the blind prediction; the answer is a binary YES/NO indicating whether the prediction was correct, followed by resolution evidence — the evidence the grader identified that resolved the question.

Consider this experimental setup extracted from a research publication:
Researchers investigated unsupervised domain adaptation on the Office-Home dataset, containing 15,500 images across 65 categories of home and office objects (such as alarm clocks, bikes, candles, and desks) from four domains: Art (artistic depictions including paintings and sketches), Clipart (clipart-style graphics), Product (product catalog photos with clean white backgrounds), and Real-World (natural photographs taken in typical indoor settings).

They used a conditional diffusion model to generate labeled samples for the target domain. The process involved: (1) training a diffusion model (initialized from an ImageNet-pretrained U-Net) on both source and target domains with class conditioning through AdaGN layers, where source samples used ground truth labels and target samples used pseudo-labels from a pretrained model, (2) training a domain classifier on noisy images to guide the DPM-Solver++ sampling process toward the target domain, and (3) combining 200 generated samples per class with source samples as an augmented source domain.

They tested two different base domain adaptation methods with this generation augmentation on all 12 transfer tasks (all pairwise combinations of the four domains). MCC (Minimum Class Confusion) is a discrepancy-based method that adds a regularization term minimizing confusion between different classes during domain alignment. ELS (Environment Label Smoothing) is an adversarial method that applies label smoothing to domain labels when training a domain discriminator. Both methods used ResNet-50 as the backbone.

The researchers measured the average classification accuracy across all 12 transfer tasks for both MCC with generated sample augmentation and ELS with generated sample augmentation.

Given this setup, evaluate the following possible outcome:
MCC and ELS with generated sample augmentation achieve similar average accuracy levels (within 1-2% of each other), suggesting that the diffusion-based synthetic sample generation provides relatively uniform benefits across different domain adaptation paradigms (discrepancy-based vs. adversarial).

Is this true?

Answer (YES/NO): YES